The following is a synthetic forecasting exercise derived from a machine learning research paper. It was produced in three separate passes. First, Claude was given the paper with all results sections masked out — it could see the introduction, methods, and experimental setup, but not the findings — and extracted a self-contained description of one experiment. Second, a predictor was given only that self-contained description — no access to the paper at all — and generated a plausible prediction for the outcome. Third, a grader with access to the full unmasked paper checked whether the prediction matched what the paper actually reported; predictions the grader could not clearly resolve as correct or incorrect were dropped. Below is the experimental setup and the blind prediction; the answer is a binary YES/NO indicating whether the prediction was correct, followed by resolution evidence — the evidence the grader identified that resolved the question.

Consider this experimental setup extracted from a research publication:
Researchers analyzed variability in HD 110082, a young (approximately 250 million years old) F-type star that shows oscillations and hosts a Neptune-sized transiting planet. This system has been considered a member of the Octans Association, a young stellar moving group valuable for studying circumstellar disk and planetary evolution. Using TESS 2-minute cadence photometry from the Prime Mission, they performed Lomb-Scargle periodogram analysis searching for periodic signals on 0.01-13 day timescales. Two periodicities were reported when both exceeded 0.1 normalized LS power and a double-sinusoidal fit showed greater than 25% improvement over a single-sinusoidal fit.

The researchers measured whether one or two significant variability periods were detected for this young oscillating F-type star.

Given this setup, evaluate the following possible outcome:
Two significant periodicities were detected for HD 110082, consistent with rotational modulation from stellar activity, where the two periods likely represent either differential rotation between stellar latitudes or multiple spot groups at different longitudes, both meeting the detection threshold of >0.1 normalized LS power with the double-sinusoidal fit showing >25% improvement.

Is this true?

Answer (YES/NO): NO